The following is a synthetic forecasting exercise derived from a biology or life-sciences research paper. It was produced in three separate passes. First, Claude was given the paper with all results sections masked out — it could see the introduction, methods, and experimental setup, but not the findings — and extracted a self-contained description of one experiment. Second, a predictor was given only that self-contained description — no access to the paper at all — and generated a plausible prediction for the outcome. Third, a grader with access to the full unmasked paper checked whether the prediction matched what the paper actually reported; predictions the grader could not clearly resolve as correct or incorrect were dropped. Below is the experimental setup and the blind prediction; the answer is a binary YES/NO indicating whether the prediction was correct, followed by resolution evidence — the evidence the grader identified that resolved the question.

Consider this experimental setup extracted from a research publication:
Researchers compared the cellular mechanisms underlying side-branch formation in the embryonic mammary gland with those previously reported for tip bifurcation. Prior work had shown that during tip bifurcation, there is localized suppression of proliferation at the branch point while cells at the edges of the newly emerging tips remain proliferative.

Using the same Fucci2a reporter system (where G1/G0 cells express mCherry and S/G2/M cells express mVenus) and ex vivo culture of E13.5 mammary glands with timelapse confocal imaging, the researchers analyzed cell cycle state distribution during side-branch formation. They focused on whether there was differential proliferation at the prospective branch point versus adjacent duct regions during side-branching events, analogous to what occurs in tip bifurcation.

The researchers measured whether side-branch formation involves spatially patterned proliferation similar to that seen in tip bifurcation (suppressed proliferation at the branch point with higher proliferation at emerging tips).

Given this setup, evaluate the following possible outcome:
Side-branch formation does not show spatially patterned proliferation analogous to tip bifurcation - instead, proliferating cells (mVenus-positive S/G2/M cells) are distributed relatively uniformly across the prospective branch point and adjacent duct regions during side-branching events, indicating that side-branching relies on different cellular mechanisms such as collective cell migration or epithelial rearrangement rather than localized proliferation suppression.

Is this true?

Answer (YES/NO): YES